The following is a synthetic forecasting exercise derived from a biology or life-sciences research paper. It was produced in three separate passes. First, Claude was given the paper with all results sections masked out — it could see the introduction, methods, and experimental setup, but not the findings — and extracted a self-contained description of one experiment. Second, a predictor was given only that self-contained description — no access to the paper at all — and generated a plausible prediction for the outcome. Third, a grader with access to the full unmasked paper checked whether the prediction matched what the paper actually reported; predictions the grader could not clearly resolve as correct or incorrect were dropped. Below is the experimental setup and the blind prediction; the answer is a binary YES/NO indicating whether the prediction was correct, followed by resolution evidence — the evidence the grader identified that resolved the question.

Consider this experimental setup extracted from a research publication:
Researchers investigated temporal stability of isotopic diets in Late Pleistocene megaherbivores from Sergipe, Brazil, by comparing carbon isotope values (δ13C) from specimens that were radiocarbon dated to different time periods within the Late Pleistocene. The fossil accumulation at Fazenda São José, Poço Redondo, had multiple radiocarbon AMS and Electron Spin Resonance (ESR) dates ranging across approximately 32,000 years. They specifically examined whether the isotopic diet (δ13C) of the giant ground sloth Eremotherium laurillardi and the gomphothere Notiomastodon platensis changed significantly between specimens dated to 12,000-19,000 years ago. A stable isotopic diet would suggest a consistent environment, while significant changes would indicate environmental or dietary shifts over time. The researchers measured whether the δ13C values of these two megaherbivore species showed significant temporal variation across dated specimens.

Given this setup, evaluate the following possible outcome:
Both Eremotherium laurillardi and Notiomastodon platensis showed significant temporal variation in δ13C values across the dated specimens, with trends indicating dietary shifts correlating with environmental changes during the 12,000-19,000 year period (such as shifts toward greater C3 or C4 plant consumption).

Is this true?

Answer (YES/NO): NO